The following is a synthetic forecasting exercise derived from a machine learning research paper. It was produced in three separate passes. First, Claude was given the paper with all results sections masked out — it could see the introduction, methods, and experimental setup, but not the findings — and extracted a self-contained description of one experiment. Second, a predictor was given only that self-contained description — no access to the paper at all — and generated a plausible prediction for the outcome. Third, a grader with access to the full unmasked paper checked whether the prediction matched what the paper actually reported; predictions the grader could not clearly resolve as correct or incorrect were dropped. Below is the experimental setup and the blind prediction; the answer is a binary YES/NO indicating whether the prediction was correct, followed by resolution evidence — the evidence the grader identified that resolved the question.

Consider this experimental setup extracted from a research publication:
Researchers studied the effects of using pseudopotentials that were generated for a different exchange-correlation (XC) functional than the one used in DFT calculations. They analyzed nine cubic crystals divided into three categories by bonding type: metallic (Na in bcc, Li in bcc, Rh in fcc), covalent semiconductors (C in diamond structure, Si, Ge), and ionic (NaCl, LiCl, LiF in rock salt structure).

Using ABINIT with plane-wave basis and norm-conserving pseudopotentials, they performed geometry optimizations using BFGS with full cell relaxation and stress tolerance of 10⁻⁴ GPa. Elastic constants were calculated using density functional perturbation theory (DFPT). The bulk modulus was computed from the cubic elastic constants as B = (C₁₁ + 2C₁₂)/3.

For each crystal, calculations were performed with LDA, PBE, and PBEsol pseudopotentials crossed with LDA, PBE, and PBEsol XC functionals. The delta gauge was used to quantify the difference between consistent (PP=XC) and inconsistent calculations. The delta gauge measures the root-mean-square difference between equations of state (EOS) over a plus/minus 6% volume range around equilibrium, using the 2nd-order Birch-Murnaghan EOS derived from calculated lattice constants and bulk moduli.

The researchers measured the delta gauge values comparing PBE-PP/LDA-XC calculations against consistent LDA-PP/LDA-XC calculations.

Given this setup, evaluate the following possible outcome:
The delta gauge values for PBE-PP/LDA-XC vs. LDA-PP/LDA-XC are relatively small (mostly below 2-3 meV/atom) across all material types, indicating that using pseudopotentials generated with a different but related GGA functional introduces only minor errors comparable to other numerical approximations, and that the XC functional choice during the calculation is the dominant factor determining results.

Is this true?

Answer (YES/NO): NO